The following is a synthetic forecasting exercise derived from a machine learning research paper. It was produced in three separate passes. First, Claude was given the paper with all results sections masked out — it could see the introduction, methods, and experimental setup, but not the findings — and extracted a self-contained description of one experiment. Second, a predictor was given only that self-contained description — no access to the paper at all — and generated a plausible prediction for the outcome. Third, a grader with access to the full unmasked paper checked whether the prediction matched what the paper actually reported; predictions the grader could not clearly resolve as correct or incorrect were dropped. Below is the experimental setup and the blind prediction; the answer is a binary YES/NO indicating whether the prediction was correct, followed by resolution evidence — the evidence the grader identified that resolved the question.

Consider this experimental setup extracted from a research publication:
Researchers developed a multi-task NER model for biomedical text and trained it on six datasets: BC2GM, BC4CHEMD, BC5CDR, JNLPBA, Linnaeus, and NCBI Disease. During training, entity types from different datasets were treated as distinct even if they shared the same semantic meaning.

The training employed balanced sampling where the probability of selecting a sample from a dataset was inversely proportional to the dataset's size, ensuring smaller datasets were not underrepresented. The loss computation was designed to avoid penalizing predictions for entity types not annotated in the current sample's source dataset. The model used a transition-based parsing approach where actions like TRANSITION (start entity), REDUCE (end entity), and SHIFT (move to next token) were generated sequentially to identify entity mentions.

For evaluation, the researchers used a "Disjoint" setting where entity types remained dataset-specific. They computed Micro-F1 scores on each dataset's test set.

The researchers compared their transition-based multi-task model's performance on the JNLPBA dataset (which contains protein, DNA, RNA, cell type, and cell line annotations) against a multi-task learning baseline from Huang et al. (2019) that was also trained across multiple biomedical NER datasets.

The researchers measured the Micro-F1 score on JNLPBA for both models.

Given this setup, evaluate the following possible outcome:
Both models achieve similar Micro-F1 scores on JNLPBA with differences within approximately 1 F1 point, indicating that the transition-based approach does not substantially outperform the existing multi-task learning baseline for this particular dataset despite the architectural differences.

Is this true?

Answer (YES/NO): NO